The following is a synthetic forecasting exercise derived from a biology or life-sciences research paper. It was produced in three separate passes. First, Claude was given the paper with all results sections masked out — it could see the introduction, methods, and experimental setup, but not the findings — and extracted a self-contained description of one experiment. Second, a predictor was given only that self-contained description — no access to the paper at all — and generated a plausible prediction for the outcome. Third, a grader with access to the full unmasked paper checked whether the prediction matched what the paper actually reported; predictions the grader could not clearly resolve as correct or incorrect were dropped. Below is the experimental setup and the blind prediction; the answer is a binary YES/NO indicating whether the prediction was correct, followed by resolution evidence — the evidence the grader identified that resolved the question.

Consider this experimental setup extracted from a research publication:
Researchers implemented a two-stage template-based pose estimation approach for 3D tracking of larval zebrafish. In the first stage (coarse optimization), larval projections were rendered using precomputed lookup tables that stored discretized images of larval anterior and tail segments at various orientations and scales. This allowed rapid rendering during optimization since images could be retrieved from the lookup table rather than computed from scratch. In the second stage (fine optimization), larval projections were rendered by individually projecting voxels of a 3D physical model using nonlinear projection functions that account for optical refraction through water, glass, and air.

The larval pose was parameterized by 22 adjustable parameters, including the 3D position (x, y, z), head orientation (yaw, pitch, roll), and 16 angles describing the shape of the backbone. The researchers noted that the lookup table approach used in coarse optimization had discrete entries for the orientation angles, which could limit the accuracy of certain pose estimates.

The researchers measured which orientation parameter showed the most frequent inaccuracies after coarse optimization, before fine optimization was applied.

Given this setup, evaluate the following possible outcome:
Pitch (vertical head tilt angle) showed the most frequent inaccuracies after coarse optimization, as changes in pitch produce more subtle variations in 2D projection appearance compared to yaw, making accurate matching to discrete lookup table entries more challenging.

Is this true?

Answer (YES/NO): NO